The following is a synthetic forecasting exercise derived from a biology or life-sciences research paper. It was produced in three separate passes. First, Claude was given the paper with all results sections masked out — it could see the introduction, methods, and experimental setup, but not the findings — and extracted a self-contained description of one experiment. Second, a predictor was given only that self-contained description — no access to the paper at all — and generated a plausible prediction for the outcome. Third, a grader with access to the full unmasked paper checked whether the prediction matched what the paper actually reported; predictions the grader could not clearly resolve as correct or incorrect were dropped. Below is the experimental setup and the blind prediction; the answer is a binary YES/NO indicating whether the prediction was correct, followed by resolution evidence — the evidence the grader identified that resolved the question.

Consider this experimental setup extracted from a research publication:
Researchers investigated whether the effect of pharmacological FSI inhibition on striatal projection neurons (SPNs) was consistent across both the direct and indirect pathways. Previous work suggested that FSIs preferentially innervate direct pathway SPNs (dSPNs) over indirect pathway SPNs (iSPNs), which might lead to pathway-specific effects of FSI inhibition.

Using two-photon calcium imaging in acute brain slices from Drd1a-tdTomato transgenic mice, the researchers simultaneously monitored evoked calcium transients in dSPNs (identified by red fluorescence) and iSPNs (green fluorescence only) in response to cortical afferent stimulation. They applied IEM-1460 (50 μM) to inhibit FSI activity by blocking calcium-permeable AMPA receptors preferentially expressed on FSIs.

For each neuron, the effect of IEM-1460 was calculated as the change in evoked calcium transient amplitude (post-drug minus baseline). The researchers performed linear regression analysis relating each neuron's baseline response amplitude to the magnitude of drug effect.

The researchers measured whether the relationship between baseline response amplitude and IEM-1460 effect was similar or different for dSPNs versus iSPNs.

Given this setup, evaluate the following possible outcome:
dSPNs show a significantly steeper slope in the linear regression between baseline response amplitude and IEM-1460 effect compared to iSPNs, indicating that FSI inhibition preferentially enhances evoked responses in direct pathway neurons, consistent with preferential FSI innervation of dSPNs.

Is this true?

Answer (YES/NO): NO